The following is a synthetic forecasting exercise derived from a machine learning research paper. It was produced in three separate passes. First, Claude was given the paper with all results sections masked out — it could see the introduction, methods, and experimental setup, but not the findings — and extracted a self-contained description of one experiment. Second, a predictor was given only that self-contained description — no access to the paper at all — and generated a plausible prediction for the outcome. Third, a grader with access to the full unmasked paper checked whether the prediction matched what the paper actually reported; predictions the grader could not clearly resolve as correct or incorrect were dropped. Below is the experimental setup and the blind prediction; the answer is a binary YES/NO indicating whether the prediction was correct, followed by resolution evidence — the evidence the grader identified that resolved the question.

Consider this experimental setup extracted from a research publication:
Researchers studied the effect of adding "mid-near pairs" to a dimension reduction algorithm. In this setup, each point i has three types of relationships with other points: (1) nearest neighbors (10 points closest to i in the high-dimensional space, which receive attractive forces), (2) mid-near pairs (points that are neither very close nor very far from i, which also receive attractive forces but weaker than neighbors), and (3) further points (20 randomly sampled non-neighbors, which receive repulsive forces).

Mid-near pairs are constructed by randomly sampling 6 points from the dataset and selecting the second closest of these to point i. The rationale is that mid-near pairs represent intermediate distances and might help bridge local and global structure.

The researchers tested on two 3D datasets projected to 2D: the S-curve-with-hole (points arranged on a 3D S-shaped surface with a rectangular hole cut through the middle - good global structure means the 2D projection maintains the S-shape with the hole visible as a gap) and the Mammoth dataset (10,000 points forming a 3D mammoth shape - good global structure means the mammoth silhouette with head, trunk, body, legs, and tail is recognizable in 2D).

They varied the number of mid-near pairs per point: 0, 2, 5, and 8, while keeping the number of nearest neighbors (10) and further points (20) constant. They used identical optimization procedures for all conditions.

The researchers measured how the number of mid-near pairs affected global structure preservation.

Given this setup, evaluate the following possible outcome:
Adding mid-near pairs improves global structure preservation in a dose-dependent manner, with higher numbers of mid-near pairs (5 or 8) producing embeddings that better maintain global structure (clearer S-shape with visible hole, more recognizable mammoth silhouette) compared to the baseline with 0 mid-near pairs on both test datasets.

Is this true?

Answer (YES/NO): YES